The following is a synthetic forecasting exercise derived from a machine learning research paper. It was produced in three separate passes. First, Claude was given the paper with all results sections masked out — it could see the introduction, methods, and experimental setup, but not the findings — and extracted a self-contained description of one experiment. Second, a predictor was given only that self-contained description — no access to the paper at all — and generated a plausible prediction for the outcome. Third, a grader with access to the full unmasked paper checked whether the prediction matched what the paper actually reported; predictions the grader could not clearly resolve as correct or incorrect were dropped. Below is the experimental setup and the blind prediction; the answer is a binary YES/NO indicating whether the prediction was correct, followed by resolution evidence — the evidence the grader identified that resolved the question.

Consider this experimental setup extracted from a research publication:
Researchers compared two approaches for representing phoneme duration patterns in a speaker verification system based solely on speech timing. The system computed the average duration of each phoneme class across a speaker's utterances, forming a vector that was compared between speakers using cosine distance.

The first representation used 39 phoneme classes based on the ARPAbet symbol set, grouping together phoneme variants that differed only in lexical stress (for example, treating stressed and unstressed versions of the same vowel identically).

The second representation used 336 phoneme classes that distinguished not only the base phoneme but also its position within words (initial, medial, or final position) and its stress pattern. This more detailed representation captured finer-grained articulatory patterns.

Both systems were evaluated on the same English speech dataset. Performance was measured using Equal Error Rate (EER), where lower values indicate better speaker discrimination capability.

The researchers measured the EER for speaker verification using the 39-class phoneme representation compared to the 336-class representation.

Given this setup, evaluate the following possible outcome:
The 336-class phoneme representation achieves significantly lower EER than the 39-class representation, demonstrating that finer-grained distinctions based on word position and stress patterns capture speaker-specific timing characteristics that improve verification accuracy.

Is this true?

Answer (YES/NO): NO